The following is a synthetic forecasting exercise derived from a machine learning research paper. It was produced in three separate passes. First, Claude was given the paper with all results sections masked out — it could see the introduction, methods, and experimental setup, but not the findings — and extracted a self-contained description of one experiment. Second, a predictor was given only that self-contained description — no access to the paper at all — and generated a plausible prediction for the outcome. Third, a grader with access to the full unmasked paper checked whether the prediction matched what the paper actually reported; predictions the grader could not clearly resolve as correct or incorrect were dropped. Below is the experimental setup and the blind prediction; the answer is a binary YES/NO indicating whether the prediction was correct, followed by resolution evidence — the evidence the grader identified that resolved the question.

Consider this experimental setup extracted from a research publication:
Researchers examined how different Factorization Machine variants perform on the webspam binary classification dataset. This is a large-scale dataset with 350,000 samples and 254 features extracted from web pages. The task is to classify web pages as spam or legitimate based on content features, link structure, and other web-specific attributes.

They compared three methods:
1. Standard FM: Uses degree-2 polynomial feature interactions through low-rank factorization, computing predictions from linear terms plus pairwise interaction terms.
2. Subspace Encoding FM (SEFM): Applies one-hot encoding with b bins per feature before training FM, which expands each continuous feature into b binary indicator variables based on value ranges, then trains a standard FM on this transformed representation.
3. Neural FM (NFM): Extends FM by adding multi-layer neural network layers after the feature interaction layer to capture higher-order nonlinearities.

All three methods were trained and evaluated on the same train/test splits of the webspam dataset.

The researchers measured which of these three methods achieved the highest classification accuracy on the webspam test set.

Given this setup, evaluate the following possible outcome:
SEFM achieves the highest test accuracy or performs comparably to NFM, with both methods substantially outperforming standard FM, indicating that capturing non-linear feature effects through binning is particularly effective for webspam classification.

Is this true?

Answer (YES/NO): YES